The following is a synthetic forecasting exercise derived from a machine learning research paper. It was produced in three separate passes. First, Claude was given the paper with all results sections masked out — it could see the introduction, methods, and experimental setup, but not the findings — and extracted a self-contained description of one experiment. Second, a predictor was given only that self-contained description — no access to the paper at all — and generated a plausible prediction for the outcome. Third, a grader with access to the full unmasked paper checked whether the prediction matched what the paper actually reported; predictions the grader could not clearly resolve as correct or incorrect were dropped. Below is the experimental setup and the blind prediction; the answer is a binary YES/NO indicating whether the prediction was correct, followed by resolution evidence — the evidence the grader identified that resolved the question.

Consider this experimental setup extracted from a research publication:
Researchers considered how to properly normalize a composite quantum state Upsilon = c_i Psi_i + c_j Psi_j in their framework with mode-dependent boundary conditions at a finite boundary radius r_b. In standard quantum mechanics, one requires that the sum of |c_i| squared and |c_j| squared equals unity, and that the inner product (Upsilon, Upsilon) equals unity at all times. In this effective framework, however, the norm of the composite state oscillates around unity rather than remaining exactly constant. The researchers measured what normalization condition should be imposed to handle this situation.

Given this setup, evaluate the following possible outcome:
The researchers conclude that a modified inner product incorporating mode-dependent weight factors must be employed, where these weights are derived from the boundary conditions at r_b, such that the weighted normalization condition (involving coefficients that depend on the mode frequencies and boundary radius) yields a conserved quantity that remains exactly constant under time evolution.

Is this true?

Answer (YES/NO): NO